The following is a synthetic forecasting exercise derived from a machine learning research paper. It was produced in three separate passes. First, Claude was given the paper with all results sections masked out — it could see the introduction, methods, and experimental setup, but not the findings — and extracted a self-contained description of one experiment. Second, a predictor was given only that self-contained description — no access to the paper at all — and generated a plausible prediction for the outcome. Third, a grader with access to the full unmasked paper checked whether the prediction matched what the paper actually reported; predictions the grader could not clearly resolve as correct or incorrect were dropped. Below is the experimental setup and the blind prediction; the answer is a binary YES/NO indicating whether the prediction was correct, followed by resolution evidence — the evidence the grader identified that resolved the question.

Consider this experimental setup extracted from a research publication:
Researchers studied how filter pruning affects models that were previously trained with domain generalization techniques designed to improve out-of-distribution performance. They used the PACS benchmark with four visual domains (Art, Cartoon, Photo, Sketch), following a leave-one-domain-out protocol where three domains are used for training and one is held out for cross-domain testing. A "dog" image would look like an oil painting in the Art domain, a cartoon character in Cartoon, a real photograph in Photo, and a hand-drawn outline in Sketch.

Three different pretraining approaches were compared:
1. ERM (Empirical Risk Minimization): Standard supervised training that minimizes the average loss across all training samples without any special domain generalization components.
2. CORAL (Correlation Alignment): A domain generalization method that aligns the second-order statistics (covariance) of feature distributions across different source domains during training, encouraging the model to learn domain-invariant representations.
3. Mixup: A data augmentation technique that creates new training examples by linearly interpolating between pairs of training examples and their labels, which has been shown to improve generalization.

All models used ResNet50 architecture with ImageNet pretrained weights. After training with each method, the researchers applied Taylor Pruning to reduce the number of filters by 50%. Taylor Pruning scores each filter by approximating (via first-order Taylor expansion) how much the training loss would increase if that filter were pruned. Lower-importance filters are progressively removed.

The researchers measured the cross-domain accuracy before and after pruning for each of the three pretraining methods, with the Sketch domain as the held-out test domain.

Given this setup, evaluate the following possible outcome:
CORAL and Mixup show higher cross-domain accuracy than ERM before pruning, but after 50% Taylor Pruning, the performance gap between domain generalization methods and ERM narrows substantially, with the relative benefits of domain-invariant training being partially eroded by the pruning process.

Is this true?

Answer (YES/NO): NO